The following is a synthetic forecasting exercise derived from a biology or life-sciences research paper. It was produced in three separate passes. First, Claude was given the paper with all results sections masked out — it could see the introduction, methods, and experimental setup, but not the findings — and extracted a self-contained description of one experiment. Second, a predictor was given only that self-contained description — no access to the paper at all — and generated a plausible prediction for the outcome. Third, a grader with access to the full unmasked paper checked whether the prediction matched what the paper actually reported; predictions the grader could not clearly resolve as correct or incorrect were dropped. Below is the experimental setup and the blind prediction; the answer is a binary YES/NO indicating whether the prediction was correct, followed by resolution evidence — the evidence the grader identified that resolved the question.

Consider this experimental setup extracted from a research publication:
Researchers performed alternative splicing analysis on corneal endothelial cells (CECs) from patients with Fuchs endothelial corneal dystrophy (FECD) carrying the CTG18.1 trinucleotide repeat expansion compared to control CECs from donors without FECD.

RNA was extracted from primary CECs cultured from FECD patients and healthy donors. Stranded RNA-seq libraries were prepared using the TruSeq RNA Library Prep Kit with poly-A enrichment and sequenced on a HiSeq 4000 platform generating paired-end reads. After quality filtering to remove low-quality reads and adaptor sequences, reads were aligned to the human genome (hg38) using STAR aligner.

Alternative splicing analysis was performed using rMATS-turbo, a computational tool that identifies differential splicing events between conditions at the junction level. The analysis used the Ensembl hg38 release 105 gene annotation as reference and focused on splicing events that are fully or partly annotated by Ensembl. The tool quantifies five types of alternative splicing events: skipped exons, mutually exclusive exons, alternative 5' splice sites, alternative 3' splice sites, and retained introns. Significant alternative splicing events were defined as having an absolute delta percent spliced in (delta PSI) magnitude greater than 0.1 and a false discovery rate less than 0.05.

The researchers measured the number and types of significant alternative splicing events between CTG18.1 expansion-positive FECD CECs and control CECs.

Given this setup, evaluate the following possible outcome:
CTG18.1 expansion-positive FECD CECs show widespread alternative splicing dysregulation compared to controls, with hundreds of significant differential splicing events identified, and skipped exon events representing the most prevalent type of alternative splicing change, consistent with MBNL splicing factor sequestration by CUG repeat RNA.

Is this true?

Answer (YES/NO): YES